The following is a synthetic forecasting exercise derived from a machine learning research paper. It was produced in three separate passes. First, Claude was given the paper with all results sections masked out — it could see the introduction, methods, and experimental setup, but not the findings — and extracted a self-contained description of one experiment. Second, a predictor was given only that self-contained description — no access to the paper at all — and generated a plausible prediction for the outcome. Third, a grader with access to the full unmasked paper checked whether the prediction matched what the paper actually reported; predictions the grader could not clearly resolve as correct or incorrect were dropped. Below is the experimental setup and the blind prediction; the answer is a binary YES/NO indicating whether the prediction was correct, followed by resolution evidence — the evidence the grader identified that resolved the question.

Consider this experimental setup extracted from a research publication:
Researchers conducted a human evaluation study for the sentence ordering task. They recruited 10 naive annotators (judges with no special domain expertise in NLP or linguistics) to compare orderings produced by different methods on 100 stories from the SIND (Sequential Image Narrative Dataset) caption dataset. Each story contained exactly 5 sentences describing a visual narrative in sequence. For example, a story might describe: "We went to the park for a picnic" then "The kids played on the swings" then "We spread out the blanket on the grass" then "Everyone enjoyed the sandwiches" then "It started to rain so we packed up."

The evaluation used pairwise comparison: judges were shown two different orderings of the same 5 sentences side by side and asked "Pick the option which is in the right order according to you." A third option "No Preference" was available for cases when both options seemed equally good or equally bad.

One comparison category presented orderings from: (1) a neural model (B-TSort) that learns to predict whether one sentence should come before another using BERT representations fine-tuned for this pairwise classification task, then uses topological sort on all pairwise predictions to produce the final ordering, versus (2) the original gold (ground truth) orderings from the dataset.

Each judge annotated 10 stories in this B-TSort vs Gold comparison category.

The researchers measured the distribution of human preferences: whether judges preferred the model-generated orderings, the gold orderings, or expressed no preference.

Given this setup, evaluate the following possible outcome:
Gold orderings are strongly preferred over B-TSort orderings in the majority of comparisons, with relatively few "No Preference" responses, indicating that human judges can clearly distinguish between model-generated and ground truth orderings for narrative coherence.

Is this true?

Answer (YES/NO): YES